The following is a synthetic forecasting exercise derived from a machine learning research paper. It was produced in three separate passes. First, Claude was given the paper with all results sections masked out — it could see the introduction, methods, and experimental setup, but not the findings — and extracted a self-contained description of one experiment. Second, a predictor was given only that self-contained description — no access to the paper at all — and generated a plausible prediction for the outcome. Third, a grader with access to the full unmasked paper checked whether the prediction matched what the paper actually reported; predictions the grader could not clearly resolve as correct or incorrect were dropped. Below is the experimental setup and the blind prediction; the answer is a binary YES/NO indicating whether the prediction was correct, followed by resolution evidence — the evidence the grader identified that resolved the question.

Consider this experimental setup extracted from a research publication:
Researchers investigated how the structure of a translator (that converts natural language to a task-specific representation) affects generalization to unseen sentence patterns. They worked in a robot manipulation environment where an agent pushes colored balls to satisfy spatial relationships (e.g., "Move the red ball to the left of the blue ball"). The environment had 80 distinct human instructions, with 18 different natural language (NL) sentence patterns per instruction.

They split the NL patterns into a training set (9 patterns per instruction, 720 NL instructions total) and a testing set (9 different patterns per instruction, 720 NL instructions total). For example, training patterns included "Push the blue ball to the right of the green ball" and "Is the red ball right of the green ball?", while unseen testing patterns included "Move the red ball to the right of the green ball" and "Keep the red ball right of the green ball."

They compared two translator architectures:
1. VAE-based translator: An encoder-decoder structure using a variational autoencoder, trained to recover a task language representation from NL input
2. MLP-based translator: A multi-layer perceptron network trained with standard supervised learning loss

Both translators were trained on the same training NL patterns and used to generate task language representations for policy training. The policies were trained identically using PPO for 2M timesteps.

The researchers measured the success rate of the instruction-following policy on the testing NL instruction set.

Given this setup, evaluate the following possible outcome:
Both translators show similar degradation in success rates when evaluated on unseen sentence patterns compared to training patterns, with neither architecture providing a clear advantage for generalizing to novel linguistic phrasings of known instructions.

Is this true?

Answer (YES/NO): NO